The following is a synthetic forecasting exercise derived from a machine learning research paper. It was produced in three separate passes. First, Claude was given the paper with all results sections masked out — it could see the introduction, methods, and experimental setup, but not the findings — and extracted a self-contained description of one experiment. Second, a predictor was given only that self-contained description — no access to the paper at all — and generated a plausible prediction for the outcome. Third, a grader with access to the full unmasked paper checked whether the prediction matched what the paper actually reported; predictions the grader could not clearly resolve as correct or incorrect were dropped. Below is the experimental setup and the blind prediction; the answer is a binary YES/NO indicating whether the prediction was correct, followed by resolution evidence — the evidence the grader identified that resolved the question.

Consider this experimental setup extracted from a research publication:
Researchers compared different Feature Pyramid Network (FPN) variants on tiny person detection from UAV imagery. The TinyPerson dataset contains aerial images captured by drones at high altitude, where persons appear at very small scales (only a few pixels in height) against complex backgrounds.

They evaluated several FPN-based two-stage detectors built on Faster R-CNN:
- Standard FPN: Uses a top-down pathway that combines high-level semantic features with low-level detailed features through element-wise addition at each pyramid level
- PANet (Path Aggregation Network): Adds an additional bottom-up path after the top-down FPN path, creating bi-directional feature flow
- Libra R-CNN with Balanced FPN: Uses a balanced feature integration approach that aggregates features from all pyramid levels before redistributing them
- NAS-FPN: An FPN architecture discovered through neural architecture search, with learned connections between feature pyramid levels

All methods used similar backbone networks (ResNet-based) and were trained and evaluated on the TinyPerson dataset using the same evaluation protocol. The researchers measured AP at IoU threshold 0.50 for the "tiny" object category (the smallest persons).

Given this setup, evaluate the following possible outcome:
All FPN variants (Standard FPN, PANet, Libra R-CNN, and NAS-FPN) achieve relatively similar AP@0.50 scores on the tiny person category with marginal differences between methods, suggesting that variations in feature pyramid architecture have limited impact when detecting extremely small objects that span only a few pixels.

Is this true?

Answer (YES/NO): NO